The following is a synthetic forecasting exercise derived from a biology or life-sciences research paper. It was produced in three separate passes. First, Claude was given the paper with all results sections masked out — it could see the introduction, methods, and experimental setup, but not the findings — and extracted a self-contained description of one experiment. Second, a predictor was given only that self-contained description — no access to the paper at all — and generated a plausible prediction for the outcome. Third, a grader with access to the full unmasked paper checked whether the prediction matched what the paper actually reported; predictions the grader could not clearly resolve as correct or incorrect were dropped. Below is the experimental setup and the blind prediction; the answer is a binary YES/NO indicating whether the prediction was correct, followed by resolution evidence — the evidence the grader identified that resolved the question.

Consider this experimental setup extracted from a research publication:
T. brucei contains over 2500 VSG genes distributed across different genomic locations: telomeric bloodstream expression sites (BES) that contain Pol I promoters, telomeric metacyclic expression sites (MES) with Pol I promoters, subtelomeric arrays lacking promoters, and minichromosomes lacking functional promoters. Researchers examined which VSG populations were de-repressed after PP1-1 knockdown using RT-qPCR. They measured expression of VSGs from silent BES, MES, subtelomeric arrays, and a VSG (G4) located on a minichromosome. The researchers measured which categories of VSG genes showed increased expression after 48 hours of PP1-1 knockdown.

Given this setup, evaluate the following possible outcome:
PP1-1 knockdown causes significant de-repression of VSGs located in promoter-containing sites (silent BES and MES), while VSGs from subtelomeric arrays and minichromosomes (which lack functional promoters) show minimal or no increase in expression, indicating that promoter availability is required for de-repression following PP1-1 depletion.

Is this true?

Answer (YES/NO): NO